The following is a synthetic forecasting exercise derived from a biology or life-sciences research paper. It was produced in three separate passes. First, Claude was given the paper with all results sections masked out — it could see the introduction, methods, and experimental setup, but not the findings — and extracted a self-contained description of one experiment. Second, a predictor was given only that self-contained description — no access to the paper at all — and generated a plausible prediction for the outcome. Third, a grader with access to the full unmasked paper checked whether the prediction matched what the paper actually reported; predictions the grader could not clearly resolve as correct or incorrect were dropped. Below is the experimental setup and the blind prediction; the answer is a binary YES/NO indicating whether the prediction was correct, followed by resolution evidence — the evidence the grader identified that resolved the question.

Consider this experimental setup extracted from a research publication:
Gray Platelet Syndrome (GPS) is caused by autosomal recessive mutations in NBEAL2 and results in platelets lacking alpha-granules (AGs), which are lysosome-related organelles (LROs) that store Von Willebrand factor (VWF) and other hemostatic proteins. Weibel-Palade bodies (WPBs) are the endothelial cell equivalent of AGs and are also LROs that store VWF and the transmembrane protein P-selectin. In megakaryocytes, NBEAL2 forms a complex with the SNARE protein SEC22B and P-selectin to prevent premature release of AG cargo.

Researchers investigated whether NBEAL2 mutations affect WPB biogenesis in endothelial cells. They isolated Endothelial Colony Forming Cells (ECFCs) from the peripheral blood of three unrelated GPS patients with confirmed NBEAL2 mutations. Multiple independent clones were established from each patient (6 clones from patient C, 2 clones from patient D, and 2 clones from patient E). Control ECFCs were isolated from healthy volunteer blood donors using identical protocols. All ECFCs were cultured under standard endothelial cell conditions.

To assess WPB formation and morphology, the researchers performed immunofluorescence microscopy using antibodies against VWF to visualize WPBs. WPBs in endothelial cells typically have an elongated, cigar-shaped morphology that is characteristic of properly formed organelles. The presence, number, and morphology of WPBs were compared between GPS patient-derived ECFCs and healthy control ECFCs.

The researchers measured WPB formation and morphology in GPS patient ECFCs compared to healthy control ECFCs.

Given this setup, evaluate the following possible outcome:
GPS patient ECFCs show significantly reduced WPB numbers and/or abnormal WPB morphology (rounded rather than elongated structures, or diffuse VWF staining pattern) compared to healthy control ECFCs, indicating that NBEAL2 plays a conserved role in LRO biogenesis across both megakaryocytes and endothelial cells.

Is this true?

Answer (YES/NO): NO